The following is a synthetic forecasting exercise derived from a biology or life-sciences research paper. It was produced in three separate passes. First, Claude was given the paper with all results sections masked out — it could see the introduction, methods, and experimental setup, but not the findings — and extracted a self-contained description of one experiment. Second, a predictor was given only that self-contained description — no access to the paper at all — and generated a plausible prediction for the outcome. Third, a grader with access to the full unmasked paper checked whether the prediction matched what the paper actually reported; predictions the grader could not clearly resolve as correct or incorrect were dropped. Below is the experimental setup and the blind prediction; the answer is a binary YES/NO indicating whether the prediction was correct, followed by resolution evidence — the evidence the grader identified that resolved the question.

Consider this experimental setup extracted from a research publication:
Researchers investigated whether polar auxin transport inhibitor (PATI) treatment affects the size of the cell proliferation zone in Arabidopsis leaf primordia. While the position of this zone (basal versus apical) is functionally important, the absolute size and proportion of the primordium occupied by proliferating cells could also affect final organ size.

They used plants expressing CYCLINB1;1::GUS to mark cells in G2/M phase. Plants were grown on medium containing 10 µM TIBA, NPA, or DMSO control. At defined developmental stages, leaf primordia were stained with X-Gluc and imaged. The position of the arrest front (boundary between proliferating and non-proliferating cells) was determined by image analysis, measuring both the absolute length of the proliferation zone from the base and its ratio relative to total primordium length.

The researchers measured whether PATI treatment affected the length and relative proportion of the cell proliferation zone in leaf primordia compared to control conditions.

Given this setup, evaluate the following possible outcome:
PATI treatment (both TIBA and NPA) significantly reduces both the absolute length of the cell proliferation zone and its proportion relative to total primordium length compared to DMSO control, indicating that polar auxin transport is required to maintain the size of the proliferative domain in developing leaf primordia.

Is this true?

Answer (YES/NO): NO